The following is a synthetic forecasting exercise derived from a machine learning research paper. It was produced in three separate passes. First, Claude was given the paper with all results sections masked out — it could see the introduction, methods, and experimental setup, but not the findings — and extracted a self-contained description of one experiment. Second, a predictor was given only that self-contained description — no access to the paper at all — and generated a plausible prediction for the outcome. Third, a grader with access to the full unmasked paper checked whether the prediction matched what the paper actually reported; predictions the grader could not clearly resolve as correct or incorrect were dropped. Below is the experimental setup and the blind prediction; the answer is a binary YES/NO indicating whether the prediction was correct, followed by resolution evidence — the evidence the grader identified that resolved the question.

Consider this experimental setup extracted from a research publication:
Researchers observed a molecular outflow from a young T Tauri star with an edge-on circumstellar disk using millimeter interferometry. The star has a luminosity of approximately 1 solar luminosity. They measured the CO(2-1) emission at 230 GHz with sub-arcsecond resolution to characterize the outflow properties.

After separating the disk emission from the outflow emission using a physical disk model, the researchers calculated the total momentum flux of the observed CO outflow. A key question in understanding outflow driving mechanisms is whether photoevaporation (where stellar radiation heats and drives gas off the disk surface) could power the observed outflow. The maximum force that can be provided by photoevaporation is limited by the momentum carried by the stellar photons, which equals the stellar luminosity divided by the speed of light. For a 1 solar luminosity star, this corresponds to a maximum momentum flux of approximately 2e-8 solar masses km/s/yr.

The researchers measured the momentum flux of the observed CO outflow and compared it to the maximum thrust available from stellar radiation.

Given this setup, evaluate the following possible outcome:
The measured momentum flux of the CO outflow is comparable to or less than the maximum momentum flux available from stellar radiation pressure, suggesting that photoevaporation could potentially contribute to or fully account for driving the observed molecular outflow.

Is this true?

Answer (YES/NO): NO